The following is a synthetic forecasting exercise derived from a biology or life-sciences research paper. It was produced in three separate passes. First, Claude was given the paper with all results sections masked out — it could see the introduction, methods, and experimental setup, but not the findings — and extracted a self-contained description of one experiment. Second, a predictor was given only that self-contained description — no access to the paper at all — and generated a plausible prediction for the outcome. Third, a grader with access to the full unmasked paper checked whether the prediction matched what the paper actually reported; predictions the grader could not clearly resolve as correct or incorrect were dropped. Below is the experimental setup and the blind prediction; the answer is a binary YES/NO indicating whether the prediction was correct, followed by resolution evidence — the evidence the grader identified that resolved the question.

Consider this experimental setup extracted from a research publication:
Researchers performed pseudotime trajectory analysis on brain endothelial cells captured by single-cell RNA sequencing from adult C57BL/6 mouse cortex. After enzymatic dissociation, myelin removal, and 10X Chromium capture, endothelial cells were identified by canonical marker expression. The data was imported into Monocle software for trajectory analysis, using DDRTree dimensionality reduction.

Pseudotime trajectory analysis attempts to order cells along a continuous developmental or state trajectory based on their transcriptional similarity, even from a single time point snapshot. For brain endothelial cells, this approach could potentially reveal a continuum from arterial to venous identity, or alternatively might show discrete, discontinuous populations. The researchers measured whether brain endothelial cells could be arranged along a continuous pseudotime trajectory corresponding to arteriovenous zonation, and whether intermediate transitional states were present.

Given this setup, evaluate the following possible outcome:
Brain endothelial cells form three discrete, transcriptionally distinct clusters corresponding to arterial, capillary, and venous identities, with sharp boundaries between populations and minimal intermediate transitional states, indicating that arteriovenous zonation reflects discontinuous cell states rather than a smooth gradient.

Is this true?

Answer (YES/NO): NO